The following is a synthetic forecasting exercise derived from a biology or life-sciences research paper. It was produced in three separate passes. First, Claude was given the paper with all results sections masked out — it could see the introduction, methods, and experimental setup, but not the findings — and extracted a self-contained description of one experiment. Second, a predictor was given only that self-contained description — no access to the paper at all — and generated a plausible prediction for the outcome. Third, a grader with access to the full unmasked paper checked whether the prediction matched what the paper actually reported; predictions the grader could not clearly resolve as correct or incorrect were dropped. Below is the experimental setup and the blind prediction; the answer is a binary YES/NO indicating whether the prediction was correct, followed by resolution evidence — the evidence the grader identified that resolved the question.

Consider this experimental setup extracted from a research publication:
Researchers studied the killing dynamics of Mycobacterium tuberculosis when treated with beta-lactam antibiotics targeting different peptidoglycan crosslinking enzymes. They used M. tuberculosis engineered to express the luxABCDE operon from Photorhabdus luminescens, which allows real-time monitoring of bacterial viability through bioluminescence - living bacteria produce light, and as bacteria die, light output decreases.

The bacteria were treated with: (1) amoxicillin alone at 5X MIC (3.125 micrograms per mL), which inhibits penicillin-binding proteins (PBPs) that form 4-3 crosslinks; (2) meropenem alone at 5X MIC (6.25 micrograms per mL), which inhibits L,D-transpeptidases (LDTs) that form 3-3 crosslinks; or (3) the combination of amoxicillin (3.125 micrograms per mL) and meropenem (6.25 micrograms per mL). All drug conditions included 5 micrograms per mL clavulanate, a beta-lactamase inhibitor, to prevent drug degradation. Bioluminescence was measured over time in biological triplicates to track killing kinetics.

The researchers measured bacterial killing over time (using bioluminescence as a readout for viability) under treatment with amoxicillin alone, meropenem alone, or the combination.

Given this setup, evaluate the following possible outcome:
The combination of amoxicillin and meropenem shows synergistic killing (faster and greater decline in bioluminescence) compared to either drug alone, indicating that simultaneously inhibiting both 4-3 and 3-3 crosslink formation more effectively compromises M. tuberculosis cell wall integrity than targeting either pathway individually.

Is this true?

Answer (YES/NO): YES